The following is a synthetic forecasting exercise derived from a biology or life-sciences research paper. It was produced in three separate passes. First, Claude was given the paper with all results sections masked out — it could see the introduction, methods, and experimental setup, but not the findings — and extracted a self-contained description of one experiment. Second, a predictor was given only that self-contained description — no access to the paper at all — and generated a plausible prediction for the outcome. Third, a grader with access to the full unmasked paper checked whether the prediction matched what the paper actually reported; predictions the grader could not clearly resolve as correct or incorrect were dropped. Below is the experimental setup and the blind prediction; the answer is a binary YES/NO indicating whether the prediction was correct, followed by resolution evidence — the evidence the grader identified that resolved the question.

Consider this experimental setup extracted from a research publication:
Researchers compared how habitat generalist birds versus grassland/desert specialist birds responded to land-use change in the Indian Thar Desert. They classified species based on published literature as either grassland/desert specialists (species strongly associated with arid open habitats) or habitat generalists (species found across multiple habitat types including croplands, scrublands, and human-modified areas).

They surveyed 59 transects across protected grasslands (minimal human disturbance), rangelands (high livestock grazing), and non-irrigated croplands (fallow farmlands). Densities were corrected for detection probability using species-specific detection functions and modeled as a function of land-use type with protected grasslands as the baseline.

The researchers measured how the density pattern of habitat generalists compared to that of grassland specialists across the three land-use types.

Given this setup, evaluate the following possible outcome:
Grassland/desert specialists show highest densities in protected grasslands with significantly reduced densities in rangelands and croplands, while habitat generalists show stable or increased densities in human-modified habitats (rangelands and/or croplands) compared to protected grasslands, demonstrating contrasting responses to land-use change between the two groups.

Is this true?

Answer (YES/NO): NO